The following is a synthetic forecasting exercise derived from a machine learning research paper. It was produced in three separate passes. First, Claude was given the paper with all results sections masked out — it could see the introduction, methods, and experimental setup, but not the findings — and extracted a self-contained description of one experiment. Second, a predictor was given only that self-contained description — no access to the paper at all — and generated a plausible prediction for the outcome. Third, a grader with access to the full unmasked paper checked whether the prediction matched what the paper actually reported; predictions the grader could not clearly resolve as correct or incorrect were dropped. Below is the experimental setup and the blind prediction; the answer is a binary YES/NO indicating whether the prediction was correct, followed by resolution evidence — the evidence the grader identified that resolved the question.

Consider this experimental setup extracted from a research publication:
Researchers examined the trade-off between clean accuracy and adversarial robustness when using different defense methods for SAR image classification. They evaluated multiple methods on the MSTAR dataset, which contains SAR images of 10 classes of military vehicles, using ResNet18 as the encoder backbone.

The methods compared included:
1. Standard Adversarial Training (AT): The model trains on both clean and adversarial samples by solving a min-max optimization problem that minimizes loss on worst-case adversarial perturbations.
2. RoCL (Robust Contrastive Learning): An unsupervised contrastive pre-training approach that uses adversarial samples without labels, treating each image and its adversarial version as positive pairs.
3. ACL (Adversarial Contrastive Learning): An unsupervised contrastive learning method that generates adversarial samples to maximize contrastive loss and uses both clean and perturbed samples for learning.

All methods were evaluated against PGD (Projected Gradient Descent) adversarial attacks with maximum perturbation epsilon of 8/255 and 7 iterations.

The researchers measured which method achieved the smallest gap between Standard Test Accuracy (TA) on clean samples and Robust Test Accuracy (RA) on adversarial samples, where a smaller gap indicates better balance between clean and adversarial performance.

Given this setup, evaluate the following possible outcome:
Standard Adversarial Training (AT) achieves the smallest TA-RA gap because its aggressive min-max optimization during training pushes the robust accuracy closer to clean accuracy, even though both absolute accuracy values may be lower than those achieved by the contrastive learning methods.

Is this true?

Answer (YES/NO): YES